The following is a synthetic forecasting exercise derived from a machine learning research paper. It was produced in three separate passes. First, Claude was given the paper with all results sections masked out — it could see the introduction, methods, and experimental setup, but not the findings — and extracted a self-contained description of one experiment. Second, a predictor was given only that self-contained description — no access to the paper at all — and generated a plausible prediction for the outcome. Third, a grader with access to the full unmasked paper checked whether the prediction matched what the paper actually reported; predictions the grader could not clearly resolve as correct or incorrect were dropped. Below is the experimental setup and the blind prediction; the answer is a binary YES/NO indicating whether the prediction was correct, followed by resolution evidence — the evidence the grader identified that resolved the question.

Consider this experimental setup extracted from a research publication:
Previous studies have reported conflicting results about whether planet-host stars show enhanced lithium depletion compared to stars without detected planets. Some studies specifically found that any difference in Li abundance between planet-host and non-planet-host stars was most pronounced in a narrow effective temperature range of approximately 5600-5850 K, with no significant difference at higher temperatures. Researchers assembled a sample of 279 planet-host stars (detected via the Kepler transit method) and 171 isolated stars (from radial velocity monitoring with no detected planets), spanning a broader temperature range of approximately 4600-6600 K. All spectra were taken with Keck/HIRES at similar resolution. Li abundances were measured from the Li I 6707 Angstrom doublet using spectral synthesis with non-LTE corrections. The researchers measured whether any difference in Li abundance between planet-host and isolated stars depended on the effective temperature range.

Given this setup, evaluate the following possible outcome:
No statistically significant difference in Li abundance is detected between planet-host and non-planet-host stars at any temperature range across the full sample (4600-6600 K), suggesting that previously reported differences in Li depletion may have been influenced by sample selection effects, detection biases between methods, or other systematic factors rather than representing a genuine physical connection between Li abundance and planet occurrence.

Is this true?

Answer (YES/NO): YES